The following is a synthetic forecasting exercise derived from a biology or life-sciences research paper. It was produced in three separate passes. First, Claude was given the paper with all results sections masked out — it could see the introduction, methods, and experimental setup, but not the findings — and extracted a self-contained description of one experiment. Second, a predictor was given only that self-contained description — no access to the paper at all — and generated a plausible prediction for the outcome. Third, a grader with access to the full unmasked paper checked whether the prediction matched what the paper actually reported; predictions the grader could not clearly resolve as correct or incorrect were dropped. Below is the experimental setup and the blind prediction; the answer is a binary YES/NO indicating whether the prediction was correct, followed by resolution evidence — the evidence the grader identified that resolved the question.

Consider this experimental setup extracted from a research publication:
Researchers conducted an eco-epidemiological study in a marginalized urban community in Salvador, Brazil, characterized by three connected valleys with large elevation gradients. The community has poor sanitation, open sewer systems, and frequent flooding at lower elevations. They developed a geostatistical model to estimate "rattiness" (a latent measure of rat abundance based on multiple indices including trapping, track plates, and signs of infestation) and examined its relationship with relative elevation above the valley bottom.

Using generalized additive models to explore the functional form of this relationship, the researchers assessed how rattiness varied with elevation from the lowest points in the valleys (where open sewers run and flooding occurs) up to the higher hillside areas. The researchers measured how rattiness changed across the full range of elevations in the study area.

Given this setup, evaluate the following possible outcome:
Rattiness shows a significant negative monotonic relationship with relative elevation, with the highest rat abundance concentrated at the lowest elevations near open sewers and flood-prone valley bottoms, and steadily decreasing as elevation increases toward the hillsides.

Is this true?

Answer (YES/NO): NO